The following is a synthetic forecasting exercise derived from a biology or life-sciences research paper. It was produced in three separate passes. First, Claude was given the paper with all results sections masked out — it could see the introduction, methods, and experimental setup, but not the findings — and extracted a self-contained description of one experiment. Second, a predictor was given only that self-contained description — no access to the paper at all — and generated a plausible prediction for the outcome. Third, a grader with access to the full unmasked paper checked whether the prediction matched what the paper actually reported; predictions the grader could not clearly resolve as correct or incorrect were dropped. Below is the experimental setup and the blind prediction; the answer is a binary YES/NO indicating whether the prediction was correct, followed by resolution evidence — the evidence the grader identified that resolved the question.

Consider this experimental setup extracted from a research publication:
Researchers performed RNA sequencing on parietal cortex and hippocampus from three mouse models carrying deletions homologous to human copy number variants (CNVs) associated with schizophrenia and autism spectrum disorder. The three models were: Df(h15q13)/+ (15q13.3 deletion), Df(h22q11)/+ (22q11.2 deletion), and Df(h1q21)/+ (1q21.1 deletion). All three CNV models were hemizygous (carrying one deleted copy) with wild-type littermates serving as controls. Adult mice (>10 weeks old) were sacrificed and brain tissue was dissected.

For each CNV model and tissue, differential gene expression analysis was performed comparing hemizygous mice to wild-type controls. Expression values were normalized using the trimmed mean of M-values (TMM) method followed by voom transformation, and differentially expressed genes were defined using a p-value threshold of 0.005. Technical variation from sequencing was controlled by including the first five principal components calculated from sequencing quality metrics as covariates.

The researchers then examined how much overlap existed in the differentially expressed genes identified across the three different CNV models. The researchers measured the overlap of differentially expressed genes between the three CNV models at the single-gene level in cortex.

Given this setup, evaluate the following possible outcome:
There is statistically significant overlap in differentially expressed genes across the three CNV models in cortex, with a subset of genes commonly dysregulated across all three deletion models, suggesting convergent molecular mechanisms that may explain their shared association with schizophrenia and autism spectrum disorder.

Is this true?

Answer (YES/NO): NO